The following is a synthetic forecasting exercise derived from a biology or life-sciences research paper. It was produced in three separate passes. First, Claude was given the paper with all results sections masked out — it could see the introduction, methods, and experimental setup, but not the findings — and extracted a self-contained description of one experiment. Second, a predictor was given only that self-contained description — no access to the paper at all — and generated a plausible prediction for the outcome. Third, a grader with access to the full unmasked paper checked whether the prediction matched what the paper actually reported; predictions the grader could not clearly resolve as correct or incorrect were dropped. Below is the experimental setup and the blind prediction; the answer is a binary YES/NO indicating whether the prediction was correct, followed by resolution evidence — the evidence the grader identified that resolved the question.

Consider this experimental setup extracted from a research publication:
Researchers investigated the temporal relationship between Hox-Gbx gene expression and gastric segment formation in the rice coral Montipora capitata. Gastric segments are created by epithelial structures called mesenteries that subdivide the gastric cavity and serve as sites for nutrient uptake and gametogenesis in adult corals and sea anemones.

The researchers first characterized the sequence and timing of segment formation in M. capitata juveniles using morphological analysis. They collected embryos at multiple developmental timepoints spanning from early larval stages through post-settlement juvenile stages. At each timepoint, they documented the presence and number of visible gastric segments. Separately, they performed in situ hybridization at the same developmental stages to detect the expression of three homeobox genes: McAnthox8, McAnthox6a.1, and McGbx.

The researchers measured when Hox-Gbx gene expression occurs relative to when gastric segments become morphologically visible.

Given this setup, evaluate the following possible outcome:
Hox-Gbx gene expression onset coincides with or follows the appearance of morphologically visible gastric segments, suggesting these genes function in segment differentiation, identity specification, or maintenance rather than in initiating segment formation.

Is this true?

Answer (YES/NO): NO